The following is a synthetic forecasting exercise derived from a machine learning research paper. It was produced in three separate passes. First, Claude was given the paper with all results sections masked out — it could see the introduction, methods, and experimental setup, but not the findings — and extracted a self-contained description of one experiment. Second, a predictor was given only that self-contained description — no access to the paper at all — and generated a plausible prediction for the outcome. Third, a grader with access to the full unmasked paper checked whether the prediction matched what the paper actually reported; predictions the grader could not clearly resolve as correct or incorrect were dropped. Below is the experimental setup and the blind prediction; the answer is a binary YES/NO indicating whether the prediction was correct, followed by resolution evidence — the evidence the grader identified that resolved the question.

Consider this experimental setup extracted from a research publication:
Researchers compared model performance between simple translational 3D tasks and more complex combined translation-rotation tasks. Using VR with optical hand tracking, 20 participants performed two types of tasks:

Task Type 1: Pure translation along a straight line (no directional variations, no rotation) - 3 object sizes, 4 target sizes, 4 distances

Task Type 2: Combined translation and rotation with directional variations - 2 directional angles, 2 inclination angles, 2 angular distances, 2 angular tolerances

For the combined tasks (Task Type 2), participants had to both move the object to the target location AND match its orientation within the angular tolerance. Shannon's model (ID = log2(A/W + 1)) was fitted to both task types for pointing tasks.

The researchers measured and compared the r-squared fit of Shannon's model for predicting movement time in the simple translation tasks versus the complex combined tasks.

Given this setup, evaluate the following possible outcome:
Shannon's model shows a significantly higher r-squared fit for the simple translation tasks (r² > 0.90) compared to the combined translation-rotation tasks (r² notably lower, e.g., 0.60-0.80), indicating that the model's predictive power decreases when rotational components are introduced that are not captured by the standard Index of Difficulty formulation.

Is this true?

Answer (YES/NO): NO